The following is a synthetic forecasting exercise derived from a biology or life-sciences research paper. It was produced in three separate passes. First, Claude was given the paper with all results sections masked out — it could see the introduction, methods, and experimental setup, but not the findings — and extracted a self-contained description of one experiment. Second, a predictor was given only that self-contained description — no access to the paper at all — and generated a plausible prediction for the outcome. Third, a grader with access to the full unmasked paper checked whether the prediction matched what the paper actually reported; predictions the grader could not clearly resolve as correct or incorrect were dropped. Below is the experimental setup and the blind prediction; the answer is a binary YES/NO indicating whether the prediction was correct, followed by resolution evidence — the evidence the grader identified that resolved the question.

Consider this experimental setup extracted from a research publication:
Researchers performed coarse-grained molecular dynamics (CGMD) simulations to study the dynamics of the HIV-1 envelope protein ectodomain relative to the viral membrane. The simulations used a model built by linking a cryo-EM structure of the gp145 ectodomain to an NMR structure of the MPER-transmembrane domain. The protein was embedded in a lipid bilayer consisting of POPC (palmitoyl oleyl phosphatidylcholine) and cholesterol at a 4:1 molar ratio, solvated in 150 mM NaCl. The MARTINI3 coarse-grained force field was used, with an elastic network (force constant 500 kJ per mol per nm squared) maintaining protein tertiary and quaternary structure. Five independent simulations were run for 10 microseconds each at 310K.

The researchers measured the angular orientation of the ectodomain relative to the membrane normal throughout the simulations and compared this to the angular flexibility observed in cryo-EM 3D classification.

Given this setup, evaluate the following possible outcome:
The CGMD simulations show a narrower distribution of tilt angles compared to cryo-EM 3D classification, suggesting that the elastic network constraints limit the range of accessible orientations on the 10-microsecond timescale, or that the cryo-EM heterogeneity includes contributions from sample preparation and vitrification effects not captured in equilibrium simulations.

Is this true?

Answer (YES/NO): NO